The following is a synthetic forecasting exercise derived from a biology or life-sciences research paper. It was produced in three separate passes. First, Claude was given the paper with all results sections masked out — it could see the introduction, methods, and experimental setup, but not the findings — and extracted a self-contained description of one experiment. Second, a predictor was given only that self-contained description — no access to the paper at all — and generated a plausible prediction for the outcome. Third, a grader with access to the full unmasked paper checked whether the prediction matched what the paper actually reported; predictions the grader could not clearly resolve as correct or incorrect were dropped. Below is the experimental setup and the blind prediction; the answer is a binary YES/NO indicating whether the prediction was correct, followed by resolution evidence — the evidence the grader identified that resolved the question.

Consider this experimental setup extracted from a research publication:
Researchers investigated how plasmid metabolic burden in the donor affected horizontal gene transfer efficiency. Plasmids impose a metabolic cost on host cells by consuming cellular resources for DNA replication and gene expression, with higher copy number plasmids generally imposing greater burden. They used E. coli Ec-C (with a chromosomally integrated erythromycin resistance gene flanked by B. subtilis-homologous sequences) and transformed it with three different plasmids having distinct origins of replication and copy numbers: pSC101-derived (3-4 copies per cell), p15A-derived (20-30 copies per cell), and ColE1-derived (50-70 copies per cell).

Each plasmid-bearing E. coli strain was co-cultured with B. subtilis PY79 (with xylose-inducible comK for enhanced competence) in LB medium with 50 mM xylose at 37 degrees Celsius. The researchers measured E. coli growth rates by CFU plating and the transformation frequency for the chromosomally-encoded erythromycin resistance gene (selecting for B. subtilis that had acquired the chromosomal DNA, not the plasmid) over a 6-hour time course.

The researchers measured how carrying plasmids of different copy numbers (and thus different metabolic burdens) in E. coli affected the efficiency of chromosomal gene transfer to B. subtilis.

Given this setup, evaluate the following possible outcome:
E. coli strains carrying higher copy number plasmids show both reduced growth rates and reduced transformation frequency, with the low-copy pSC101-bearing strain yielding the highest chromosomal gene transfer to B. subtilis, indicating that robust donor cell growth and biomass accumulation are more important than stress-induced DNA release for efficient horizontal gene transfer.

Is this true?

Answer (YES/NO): NO